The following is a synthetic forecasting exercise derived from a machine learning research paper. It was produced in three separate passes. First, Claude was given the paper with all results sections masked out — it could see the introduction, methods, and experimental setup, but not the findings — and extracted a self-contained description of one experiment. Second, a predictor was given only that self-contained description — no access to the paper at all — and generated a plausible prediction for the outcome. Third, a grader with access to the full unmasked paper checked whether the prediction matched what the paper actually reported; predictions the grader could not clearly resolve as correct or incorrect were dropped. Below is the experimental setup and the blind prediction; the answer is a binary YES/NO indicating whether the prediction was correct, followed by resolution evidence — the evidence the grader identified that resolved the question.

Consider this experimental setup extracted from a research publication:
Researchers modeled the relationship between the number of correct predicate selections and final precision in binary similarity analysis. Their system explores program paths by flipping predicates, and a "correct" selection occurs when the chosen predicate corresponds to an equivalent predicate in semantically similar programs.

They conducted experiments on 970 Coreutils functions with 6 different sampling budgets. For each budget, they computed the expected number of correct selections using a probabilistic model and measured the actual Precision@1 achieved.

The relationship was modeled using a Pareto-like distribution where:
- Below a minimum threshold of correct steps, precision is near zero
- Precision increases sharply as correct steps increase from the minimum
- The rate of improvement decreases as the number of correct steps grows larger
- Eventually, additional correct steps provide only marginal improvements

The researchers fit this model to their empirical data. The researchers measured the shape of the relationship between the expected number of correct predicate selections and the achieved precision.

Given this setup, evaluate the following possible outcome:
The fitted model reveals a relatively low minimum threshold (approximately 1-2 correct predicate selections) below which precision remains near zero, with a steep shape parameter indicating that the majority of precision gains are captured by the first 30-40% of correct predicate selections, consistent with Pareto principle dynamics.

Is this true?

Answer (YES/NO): NO